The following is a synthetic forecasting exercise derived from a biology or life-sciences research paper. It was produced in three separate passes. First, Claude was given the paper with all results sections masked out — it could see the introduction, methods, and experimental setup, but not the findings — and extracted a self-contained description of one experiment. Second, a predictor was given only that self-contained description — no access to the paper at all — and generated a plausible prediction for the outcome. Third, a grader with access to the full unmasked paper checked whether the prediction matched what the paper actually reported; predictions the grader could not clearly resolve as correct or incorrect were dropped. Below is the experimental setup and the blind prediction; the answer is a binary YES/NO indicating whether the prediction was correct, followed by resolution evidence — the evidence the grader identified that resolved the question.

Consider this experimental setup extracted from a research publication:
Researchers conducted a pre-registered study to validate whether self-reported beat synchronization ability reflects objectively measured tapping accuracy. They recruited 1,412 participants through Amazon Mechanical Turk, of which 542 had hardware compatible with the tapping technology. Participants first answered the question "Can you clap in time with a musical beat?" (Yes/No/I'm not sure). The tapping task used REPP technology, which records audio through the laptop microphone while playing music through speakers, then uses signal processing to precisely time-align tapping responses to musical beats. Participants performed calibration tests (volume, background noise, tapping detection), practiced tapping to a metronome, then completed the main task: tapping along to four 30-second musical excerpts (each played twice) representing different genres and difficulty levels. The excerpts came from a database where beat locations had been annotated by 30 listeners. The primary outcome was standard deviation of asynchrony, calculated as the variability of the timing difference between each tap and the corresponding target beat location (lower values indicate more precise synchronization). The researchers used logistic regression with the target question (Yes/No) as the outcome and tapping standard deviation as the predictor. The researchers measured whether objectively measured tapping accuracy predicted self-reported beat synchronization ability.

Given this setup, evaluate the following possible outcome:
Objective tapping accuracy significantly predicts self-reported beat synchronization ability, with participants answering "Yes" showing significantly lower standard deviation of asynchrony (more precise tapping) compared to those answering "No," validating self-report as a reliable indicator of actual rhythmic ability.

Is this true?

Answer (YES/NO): YES